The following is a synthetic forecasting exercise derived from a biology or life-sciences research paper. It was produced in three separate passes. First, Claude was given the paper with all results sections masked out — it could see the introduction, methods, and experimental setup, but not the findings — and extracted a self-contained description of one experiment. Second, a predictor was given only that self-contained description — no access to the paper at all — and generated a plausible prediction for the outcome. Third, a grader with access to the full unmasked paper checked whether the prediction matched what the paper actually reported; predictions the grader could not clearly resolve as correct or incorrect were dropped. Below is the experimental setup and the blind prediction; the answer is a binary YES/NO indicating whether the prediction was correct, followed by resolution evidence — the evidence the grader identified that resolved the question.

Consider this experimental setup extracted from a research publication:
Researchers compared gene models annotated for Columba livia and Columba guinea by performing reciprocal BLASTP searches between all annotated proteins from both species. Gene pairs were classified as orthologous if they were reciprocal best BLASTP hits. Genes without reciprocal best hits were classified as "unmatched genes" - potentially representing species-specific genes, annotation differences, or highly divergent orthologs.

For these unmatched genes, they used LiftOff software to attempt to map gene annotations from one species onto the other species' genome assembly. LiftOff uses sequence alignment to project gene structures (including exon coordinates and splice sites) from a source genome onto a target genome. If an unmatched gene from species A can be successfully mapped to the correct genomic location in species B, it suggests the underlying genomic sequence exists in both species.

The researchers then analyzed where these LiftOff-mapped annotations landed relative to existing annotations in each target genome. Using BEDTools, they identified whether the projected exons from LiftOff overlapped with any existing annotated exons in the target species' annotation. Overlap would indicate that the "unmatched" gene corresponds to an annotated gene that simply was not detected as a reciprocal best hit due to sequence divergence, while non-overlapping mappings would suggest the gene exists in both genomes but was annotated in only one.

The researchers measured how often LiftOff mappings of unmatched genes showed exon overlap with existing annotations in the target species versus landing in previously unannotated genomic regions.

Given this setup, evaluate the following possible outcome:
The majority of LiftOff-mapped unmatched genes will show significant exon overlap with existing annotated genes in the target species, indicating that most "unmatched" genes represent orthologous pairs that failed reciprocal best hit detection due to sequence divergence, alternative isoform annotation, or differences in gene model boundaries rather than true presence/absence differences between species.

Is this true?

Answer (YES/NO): YES